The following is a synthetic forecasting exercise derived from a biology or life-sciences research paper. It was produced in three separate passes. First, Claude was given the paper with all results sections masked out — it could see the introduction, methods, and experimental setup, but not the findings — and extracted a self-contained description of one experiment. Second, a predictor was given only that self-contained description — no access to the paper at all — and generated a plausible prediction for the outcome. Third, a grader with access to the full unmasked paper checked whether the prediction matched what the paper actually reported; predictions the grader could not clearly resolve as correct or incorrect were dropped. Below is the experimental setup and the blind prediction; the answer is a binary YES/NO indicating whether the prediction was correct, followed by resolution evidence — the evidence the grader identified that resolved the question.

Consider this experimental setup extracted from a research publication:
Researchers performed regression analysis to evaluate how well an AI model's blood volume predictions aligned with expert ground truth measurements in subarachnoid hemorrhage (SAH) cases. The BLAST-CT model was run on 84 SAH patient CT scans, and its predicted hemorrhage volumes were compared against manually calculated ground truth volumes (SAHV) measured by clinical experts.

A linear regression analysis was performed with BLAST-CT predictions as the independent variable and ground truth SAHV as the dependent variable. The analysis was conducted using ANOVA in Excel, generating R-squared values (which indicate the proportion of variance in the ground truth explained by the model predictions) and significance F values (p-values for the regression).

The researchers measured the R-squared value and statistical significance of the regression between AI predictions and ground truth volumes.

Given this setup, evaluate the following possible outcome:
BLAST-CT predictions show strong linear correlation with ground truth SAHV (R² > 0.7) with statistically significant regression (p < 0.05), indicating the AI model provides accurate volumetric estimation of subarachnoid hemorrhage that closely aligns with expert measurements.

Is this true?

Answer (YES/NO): NO